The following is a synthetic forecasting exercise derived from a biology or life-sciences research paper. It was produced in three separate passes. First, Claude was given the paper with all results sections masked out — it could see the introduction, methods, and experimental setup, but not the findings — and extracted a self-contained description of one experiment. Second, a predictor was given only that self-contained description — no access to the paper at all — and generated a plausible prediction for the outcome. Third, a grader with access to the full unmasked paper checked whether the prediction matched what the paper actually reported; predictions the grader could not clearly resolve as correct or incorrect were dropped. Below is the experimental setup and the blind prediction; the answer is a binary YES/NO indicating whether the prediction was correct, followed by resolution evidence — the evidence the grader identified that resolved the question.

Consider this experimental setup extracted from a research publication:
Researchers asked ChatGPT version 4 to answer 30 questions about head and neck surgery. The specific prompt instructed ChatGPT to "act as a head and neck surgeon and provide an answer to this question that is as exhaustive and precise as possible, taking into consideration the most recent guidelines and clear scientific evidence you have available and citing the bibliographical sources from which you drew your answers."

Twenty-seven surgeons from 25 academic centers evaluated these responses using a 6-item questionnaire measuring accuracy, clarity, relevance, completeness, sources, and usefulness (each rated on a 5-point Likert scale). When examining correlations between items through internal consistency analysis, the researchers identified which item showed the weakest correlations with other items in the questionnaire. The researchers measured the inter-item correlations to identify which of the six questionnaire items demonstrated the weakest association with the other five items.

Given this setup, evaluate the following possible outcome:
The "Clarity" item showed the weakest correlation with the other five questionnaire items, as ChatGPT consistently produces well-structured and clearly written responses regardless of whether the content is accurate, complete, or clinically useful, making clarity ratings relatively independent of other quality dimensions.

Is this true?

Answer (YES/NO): NO